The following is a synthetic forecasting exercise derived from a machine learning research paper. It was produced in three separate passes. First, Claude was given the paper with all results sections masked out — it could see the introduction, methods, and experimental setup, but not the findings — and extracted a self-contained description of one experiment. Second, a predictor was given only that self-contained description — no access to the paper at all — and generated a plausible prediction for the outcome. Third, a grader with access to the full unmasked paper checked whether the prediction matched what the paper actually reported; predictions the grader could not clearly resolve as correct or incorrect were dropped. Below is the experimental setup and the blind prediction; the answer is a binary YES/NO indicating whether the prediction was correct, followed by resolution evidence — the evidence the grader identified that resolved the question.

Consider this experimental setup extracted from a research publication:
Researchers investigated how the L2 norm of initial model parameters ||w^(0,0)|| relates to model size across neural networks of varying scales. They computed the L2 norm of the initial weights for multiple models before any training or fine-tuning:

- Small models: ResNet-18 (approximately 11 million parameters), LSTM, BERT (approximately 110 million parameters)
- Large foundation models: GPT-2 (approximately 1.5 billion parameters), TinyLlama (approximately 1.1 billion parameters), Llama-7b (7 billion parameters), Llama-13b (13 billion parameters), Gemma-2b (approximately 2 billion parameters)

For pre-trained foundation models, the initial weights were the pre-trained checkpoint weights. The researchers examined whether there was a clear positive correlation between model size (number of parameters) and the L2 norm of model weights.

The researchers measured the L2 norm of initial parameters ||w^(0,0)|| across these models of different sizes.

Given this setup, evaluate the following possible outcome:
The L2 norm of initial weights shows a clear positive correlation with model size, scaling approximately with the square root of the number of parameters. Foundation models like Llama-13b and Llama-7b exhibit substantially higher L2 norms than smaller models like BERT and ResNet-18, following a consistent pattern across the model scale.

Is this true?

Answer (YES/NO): NO